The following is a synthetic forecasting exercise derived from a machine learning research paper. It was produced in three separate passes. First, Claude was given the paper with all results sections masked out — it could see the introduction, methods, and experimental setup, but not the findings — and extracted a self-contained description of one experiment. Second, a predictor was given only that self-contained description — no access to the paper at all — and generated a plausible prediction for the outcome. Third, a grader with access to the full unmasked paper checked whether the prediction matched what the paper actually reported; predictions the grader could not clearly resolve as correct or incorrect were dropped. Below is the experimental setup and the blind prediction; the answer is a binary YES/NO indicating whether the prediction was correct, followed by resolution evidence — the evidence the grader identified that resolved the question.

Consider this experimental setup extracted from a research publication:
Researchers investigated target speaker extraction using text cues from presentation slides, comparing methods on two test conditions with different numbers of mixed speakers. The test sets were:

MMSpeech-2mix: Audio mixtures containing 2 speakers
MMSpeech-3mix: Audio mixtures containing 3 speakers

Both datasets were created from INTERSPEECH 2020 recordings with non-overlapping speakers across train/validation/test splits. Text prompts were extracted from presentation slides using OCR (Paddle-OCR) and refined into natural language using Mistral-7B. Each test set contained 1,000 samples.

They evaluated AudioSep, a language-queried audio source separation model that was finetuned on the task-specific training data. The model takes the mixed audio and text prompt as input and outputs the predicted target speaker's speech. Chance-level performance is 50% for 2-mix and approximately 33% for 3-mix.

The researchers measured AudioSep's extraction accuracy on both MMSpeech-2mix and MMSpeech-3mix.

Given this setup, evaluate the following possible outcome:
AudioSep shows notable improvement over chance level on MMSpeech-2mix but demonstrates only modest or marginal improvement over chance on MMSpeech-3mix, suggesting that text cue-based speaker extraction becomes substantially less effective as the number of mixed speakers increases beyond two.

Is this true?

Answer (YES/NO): NO